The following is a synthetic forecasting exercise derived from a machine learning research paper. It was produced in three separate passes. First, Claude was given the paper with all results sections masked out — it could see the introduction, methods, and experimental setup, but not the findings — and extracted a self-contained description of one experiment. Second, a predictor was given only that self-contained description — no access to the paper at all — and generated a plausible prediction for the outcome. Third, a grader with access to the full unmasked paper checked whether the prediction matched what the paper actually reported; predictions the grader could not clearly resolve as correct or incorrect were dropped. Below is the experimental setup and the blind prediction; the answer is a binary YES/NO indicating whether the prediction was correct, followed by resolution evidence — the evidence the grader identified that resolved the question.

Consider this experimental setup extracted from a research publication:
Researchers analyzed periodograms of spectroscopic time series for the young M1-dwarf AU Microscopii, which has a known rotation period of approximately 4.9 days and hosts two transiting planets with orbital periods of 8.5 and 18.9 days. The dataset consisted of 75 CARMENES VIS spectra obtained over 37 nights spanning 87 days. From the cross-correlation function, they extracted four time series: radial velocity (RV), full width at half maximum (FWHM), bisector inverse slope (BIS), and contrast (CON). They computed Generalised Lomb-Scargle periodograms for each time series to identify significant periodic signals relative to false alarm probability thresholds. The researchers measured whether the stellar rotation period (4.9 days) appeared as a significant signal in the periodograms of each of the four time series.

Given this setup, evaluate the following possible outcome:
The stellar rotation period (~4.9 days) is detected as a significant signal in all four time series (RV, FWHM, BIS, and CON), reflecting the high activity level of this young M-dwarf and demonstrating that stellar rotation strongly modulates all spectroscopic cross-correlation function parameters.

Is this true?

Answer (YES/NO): NO